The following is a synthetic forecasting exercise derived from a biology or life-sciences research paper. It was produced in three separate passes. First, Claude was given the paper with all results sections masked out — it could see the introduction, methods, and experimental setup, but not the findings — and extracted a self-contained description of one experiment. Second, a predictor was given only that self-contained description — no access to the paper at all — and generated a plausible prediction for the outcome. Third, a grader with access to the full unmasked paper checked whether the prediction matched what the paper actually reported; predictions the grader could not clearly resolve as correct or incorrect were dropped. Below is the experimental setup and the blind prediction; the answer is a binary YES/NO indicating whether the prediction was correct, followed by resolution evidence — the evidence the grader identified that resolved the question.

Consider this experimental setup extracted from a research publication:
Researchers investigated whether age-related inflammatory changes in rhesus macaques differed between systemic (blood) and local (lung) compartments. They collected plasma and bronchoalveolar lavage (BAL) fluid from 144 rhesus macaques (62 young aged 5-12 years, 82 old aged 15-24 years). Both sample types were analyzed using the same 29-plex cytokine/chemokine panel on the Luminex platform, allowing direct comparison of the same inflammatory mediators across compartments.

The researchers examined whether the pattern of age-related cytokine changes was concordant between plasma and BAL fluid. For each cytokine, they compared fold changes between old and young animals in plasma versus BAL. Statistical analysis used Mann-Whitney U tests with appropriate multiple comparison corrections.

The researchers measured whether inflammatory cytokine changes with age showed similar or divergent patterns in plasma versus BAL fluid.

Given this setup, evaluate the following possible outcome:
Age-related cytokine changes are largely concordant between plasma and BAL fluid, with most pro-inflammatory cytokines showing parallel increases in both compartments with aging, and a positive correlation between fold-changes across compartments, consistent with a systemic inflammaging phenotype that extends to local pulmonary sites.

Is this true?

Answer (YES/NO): NO